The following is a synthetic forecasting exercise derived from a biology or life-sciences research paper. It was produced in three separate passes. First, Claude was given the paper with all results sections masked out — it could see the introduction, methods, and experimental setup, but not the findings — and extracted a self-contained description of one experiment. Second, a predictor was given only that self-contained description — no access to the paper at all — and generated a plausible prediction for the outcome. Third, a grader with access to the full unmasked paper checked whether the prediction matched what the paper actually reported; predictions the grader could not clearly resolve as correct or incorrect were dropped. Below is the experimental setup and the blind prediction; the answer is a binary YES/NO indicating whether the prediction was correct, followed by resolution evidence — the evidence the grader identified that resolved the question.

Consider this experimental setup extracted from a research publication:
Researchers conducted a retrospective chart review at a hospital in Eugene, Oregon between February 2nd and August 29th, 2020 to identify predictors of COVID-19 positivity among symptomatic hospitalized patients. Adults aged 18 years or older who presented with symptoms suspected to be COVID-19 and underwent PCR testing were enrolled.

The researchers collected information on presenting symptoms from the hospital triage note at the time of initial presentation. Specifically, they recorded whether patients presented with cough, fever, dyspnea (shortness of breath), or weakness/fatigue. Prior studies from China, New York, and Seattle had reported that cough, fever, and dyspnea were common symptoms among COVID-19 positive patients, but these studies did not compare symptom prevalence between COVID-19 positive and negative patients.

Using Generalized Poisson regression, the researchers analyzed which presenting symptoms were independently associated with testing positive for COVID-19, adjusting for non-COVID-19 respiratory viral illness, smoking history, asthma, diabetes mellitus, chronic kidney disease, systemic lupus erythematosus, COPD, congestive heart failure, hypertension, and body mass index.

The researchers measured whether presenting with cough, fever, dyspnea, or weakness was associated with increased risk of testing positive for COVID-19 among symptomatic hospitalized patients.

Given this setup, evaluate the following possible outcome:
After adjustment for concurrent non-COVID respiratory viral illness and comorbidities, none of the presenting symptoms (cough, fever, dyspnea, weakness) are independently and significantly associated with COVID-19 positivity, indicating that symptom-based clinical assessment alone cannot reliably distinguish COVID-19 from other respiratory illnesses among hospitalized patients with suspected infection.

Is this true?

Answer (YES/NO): NO